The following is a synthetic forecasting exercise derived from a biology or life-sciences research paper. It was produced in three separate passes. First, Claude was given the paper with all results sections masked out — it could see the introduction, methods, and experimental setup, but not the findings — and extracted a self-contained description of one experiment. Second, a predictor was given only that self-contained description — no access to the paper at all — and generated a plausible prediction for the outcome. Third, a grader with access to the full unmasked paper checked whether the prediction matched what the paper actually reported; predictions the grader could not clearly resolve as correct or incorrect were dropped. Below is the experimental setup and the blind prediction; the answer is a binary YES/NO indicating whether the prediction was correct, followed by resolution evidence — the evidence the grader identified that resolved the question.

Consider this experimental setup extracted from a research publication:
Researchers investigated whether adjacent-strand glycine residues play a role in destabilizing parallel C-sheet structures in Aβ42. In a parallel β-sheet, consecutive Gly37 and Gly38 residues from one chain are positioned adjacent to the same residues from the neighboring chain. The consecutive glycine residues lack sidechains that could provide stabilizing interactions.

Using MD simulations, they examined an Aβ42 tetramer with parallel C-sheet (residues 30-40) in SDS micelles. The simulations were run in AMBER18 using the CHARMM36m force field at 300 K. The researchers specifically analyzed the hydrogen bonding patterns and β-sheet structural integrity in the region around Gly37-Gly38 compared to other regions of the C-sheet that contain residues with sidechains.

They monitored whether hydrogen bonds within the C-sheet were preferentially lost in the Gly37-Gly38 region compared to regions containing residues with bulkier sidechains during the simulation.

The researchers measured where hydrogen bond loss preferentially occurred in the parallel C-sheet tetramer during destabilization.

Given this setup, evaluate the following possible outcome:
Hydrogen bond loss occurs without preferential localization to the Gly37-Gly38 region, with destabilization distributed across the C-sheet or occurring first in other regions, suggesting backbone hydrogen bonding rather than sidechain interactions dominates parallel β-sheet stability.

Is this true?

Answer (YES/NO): NO